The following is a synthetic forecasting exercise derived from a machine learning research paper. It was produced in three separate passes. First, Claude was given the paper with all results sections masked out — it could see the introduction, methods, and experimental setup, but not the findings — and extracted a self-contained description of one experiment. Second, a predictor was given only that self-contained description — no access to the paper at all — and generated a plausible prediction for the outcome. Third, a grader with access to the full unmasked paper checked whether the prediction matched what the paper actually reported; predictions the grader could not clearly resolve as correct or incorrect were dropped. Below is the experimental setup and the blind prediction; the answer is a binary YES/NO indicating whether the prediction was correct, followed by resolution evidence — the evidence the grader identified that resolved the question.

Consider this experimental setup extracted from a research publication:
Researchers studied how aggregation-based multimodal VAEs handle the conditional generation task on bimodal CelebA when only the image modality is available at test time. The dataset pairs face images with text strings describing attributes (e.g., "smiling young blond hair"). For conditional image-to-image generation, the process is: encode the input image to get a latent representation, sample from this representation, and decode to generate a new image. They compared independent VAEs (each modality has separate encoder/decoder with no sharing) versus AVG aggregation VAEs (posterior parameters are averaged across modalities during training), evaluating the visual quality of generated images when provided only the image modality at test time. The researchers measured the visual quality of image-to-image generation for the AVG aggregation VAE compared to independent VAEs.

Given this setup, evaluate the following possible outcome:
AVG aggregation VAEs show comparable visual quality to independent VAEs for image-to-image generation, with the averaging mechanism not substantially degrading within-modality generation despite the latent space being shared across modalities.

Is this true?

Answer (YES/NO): NO